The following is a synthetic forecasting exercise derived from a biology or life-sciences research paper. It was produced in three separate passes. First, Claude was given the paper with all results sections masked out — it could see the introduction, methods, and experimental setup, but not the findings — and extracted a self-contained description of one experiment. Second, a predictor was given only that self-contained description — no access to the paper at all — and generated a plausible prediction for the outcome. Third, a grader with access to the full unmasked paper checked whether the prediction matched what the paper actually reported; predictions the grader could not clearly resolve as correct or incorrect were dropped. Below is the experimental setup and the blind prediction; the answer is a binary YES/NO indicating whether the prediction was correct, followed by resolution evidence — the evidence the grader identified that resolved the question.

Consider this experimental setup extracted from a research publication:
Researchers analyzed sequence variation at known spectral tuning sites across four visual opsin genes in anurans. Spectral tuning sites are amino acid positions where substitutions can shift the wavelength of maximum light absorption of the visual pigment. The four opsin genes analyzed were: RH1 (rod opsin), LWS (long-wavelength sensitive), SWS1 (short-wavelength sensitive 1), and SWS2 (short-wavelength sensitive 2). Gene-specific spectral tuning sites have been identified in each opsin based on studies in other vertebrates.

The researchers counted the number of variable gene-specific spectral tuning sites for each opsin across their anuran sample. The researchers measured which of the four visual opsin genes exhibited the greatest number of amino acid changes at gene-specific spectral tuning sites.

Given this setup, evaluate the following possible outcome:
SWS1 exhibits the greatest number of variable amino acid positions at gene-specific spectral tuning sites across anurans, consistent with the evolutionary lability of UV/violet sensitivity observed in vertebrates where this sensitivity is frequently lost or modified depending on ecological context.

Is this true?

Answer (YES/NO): YES